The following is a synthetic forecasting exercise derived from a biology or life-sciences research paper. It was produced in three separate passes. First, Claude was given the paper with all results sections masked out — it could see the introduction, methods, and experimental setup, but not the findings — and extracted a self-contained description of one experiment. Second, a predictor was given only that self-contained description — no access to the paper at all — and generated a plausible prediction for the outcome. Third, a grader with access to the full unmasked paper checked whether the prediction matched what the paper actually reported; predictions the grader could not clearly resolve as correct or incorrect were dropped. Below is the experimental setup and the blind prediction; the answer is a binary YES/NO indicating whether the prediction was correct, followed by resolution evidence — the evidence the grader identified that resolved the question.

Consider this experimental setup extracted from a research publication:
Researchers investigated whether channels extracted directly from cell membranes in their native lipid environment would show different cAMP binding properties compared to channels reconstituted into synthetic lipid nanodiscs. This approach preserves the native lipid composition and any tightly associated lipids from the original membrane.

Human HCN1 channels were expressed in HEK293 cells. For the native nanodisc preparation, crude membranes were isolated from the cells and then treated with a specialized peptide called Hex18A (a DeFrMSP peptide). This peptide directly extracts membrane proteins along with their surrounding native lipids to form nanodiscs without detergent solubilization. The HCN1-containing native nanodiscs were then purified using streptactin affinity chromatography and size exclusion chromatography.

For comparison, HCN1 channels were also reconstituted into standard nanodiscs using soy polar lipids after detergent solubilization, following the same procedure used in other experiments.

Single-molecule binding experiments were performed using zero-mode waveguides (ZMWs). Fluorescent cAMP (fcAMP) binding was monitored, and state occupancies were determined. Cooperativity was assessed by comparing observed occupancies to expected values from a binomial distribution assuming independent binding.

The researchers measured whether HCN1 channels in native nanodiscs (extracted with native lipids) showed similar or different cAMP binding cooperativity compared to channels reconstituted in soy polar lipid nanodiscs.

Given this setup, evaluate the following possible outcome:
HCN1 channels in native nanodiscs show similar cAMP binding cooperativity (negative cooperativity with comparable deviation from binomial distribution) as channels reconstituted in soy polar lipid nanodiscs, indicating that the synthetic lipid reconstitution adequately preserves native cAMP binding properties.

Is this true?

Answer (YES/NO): NO